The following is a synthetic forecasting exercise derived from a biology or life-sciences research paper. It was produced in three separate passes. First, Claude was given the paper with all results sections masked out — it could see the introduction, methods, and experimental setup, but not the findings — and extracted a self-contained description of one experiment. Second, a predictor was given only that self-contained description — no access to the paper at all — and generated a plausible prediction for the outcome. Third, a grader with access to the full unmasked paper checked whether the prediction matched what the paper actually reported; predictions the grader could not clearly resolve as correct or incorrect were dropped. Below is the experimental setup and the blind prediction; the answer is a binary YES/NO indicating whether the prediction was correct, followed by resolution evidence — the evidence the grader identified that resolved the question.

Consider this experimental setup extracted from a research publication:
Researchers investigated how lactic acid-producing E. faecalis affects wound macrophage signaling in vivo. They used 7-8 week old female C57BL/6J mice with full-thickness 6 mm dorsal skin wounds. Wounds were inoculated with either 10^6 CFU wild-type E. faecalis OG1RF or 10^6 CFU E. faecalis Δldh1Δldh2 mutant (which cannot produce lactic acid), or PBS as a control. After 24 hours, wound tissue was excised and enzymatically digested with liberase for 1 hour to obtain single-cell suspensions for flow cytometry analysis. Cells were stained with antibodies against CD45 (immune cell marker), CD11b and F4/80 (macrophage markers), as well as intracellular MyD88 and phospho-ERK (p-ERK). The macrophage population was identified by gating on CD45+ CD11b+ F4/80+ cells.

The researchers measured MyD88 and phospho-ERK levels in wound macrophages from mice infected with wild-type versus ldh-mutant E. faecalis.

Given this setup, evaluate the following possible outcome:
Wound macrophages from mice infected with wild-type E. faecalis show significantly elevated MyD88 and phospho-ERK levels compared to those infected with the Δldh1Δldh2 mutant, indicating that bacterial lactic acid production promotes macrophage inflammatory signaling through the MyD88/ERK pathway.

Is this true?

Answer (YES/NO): NO